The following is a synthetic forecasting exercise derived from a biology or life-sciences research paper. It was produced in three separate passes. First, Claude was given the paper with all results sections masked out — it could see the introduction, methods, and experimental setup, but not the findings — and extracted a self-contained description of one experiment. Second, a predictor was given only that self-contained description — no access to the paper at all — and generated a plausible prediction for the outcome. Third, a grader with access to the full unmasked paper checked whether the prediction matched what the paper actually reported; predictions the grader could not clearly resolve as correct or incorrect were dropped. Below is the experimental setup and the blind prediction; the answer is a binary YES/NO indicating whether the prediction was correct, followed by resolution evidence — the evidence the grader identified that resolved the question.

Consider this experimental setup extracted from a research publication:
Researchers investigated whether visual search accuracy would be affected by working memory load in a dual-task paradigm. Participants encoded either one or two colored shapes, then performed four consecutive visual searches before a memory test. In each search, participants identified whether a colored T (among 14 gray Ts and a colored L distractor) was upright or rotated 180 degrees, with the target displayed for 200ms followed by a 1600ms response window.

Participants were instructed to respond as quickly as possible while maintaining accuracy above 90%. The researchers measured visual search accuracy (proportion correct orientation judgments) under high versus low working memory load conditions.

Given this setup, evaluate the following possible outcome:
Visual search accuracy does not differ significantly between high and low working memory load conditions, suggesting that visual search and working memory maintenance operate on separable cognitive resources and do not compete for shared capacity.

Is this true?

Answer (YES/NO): NO